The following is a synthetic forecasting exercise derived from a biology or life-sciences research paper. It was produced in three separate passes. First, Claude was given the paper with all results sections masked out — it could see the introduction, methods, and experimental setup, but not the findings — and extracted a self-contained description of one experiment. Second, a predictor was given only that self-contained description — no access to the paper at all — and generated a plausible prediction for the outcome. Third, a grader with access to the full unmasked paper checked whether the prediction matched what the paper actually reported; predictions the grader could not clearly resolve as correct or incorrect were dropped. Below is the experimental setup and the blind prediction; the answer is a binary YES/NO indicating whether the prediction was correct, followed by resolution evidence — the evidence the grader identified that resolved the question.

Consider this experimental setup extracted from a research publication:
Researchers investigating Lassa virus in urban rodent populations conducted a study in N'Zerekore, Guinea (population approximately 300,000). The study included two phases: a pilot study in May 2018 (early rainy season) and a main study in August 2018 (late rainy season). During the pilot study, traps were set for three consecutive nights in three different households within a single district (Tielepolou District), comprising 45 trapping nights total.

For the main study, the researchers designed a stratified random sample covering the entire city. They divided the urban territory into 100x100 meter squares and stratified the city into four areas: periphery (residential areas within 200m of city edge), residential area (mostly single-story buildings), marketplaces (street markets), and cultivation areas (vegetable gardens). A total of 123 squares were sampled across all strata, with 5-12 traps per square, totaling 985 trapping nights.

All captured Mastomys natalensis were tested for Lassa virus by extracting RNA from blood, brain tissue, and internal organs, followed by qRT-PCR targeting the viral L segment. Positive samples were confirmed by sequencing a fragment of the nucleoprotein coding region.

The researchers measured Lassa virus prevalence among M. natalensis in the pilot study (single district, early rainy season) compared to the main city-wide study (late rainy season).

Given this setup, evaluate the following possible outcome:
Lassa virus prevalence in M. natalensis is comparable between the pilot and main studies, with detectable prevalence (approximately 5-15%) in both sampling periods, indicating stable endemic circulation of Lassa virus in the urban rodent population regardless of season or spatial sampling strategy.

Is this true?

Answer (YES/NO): NO